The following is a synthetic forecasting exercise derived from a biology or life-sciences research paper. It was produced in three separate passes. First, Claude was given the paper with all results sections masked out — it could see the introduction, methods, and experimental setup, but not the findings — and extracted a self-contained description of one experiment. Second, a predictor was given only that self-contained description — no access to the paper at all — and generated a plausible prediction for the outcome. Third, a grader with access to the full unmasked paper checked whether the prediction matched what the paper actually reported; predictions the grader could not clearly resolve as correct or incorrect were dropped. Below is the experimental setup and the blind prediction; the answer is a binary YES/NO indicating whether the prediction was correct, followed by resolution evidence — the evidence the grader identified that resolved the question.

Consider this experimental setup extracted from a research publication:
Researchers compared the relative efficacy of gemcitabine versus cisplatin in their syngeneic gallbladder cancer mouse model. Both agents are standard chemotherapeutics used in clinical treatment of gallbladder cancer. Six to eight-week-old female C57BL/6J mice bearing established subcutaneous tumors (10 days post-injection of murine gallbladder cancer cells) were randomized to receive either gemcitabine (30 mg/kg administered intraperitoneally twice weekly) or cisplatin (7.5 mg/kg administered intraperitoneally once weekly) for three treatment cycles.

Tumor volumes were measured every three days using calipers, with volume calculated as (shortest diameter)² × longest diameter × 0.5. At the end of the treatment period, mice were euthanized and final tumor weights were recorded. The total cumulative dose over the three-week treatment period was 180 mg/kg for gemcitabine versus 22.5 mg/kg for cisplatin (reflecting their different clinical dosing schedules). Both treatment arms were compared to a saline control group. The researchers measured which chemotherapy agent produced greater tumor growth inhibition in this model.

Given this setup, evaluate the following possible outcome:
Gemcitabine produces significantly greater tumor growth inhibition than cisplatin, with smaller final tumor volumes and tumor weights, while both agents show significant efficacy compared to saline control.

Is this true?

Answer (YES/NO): NO